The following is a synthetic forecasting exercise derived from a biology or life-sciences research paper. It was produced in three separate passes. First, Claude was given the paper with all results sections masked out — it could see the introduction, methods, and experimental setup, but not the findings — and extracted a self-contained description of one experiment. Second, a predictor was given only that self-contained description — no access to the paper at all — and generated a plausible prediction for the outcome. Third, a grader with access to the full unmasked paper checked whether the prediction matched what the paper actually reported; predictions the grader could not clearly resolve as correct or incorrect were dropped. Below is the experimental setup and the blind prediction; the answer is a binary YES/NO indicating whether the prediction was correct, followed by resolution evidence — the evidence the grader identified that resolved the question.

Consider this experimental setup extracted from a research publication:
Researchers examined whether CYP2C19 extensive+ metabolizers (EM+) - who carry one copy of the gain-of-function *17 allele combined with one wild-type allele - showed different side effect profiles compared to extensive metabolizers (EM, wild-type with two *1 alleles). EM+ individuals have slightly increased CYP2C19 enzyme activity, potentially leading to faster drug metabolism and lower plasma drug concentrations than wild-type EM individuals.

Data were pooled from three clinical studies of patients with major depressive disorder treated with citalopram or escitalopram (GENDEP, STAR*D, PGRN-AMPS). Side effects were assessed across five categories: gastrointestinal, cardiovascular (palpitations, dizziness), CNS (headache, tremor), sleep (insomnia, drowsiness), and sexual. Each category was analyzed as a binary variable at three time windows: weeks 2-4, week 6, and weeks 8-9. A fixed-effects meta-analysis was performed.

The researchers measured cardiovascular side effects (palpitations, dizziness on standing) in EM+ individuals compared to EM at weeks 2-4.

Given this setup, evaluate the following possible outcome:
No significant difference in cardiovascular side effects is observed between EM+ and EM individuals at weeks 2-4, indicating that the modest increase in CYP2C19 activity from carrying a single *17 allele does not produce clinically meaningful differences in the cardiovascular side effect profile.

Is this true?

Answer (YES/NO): NO